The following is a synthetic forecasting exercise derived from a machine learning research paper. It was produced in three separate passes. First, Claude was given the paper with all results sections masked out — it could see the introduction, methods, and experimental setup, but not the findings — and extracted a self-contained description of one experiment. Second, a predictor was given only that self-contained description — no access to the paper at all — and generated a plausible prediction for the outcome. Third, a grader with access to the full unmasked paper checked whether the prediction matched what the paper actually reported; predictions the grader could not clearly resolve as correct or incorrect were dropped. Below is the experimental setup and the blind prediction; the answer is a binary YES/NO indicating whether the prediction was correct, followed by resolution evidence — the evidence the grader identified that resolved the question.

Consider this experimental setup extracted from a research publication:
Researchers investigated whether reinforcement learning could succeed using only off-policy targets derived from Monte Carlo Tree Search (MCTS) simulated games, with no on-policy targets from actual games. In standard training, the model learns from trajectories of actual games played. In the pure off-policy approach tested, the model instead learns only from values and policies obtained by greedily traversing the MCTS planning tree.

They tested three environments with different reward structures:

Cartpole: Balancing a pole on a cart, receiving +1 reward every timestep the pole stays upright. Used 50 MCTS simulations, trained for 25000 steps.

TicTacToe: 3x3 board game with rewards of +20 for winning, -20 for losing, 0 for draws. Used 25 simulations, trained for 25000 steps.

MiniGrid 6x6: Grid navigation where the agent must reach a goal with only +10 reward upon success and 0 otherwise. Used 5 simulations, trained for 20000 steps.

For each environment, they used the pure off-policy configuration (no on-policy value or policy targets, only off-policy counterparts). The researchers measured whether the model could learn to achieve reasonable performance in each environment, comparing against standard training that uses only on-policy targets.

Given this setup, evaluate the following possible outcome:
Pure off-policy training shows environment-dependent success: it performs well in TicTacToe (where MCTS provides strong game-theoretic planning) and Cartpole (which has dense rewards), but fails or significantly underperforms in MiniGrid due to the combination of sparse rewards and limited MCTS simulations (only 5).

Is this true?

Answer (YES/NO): NO